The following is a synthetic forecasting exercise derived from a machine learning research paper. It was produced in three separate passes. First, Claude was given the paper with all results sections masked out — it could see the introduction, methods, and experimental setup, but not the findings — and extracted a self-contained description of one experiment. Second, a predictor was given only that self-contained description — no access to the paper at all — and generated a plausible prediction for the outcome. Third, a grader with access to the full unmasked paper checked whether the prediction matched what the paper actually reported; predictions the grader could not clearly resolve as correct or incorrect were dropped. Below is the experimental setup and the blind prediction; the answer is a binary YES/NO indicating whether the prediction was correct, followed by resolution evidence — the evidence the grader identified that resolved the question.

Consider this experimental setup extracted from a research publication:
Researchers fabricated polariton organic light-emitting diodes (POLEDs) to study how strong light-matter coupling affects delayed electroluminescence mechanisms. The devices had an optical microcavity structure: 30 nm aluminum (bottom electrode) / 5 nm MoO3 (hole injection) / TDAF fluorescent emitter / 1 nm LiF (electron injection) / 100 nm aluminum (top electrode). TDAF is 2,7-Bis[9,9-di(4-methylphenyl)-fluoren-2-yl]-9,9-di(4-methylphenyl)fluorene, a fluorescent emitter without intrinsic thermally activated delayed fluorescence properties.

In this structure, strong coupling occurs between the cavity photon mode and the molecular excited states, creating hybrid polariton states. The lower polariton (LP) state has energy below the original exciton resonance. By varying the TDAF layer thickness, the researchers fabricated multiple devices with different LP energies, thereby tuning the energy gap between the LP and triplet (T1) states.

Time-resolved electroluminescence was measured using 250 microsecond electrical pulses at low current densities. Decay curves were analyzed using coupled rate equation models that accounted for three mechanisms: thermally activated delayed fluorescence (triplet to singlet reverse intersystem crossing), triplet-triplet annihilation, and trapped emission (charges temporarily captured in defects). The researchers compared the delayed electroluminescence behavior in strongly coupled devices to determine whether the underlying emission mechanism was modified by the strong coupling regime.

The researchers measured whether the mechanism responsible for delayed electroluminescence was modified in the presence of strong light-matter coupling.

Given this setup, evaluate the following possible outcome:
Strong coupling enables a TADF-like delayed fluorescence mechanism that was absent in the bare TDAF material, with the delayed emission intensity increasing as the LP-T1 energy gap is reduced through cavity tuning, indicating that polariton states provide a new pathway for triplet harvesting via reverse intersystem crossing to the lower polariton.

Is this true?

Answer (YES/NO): NO